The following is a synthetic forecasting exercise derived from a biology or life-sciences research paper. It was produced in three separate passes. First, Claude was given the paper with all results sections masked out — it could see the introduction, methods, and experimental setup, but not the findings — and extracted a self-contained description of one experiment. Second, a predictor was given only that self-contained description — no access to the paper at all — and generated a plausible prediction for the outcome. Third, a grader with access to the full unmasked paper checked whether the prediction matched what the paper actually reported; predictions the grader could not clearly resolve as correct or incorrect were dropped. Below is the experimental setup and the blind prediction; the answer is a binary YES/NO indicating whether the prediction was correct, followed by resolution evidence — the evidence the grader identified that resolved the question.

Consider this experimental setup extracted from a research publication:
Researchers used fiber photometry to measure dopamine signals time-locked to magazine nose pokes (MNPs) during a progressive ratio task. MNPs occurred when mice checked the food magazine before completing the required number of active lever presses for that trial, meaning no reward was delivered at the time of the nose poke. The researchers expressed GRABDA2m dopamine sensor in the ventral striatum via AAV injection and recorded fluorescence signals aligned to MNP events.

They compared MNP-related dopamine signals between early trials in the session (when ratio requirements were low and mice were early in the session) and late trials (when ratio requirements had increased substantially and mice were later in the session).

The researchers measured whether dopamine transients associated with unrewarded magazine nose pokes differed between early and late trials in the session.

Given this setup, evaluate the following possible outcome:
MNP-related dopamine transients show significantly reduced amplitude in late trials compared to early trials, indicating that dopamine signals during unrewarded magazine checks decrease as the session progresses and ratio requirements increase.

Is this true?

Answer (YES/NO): YES